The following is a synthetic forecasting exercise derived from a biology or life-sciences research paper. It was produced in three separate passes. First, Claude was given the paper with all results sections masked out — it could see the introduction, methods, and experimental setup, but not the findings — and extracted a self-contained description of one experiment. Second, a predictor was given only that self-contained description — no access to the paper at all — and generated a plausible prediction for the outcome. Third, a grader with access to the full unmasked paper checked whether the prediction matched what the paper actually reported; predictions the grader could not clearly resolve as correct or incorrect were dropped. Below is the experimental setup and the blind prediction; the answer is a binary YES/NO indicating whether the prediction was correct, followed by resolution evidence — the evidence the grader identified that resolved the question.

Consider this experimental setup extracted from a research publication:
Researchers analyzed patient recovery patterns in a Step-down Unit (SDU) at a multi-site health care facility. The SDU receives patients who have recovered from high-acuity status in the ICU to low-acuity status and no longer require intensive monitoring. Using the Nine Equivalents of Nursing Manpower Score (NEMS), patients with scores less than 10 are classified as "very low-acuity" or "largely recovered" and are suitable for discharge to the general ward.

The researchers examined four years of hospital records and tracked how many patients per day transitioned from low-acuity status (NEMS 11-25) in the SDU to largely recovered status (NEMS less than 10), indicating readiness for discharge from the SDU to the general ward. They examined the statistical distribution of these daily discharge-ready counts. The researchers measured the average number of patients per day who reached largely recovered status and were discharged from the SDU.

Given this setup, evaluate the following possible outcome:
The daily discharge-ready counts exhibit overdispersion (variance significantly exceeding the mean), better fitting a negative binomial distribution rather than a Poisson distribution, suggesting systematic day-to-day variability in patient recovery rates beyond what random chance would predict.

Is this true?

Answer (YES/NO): NO